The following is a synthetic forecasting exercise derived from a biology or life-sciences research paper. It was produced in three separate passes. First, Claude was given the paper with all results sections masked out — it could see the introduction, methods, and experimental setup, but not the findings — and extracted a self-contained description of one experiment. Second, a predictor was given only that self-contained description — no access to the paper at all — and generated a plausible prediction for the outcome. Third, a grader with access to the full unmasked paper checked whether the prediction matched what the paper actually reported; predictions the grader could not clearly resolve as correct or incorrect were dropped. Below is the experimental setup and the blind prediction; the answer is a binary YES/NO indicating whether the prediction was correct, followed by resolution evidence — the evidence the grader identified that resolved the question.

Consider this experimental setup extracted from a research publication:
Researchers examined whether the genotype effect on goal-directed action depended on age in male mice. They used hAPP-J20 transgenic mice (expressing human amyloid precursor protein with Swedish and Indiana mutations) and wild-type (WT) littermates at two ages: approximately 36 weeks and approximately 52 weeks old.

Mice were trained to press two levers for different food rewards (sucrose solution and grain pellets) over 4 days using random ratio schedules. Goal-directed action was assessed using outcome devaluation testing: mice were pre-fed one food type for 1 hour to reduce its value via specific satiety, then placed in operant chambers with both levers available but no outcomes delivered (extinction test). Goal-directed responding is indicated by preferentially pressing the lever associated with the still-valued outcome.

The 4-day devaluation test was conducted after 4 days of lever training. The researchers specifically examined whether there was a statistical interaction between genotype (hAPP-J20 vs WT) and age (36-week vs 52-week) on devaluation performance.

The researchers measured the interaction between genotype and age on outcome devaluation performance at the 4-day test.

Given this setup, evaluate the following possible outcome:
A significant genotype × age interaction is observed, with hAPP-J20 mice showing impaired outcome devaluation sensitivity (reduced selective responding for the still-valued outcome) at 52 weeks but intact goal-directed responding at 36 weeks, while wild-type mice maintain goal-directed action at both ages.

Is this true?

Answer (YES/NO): NO